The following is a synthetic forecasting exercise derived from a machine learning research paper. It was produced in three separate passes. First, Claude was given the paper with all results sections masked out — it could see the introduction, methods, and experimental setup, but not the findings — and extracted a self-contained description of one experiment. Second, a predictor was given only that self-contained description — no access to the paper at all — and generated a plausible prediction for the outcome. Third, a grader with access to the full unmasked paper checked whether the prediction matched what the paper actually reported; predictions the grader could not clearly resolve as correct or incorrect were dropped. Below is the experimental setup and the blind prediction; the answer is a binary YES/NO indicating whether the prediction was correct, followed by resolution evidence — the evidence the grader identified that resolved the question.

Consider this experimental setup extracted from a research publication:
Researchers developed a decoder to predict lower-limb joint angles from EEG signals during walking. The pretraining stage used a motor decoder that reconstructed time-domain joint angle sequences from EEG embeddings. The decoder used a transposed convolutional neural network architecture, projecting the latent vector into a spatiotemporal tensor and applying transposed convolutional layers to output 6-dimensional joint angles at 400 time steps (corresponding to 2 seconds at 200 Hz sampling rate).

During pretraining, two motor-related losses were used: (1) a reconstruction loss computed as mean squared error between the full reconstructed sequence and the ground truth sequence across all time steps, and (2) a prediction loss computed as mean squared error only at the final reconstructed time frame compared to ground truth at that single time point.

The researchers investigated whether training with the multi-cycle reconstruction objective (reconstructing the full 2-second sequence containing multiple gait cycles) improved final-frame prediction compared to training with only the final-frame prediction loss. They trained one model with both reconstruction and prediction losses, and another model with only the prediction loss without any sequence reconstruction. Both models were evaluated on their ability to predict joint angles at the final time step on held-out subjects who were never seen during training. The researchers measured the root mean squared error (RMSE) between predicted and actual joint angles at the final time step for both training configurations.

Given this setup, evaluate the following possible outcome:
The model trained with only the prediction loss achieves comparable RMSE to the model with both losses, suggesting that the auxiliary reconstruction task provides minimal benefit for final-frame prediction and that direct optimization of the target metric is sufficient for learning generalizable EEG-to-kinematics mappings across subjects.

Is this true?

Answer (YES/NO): NO